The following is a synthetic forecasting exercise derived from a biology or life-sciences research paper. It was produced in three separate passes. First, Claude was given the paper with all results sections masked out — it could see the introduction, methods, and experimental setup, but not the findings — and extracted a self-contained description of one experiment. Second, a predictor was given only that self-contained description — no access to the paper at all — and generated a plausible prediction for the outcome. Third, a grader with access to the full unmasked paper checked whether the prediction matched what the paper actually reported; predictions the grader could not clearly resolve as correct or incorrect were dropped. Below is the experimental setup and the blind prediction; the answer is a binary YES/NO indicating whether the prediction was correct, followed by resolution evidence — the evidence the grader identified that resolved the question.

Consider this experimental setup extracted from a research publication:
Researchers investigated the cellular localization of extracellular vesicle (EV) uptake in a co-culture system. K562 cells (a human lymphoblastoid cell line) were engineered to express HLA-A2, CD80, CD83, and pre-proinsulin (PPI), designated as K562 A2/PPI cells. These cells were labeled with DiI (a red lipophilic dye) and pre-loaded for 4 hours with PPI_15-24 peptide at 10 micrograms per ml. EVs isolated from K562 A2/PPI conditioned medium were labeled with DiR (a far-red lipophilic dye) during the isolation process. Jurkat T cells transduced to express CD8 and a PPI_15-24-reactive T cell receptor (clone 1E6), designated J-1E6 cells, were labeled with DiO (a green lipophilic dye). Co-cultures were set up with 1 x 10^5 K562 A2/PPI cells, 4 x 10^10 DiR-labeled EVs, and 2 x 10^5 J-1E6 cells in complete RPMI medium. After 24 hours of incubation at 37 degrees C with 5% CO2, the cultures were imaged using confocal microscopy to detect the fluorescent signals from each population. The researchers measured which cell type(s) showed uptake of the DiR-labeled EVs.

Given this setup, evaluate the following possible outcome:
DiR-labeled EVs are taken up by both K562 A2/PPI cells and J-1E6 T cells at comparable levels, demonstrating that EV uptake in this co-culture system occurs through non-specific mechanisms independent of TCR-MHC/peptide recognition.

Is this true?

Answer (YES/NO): NO